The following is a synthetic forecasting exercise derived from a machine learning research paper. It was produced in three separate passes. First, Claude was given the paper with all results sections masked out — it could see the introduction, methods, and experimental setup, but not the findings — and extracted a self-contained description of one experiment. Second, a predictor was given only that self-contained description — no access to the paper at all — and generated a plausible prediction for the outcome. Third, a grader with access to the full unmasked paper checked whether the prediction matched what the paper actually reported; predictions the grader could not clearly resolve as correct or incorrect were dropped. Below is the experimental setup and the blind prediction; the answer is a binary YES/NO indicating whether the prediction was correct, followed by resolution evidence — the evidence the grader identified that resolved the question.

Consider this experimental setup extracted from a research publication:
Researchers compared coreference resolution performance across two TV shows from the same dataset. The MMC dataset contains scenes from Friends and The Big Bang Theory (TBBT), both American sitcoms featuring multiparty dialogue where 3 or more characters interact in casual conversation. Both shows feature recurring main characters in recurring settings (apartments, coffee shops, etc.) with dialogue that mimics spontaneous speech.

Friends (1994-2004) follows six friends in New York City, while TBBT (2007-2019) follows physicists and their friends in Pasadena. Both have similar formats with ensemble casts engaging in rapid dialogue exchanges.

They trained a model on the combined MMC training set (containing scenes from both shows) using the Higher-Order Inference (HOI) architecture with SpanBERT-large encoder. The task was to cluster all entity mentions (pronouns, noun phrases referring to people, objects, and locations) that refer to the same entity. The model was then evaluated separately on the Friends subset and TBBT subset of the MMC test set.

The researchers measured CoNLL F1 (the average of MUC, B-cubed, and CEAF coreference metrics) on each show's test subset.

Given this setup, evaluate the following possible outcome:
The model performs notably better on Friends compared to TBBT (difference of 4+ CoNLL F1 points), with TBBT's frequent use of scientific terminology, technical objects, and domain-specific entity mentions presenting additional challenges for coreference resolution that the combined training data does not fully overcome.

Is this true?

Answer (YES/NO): NO